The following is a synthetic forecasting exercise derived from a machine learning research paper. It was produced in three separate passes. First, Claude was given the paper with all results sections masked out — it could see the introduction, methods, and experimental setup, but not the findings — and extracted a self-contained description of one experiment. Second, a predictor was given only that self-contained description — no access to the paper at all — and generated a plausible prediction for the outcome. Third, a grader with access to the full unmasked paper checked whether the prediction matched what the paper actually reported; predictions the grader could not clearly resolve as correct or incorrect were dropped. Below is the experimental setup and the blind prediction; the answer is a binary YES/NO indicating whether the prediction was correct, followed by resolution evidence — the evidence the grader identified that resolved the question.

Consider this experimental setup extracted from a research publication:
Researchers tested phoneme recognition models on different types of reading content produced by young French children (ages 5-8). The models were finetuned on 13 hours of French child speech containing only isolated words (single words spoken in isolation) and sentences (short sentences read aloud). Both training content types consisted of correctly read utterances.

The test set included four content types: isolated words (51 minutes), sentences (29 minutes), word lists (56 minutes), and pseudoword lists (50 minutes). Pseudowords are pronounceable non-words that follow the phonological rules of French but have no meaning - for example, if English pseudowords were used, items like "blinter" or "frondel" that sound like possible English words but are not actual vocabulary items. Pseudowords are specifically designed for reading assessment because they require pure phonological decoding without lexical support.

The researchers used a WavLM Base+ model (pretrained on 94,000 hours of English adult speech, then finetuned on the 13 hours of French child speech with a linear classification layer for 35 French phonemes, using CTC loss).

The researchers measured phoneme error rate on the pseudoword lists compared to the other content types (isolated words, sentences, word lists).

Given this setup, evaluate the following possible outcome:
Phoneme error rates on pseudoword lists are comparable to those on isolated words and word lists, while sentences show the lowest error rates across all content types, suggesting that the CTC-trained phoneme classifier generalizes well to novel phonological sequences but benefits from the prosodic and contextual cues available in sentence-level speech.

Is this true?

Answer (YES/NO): NO